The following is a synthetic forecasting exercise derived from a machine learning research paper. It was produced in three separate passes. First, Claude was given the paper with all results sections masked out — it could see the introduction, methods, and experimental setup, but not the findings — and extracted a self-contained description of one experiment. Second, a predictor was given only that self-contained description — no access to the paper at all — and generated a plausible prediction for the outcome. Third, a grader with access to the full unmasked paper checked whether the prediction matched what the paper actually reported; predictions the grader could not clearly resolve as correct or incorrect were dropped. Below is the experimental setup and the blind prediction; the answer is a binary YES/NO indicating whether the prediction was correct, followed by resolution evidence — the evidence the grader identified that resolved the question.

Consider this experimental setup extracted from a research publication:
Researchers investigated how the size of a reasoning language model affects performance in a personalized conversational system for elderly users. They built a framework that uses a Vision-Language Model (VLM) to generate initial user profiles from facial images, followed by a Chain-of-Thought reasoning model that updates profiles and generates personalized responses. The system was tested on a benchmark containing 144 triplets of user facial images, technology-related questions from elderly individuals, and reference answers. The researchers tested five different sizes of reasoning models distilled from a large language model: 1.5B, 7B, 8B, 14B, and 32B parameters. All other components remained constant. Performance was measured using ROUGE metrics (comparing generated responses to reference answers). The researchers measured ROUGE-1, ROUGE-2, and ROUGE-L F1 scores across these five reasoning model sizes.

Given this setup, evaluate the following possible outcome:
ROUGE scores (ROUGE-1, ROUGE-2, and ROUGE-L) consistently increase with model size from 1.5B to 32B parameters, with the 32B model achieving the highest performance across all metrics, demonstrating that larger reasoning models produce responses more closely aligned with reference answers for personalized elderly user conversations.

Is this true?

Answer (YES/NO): NO